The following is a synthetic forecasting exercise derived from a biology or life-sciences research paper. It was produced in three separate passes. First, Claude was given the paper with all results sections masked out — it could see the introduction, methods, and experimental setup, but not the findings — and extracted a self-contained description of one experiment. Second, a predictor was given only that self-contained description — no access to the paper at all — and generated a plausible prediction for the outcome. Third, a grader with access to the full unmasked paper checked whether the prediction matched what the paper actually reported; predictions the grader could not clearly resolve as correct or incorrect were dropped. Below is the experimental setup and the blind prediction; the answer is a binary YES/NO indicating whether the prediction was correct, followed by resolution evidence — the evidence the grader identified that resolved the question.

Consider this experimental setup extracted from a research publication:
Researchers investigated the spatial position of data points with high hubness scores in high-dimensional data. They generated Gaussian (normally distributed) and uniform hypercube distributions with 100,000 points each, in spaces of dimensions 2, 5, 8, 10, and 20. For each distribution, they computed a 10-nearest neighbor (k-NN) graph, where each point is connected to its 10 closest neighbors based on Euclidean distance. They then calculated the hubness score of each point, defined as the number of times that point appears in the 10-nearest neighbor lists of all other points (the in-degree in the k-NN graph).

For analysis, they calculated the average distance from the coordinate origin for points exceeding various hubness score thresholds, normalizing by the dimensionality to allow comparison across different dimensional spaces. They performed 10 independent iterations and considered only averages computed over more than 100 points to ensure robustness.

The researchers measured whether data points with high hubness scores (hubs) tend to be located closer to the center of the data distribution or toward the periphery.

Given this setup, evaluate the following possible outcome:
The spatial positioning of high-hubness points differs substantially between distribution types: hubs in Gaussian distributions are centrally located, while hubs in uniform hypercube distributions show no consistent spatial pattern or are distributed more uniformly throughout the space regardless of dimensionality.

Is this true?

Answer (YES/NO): NO